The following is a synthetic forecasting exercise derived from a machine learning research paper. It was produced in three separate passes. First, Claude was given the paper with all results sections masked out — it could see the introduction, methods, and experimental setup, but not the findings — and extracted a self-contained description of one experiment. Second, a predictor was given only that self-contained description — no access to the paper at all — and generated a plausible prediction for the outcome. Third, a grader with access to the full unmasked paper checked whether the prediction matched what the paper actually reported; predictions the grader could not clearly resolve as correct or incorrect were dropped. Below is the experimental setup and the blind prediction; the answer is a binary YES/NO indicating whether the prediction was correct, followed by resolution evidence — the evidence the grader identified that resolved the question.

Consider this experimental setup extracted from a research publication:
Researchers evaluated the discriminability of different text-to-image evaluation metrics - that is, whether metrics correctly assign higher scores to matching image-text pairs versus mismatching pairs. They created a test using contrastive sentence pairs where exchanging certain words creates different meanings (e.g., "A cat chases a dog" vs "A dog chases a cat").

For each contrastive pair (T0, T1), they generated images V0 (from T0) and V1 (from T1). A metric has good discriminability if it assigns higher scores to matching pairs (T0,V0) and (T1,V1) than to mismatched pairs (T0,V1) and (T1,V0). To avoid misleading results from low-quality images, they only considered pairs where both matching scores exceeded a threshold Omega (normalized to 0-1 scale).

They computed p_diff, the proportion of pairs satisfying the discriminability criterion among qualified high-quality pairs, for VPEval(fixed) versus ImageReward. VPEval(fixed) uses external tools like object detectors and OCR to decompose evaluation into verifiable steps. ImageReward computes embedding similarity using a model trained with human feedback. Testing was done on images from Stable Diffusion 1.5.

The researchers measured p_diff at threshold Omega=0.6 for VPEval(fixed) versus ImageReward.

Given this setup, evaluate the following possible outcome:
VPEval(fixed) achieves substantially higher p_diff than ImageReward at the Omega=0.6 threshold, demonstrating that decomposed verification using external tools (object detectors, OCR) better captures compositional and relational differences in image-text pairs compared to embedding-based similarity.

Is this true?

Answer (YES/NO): YES